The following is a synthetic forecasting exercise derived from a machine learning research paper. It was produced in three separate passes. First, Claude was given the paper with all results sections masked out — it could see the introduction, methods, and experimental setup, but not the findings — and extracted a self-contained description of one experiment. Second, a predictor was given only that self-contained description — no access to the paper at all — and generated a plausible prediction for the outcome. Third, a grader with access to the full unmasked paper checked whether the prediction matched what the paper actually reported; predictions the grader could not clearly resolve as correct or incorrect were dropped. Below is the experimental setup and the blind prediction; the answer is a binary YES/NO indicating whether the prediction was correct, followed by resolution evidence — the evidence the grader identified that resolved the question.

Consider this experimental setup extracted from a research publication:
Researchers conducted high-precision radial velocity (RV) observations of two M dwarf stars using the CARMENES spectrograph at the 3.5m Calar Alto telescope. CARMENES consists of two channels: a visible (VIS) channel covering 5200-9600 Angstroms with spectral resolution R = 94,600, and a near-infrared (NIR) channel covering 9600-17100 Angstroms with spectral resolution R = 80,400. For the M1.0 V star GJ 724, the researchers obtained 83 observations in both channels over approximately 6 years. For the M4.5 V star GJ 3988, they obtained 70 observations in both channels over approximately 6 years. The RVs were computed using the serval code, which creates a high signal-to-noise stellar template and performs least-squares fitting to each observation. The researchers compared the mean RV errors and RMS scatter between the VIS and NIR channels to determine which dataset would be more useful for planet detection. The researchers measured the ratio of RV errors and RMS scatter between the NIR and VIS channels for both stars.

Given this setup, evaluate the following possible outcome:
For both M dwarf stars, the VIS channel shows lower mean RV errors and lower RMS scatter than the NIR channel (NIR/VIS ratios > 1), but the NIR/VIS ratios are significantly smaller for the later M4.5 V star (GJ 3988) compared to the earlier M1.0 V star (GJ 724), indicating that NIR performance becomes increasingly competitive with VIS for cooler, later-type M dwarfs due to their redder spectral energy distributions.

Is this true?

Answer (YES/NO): NO